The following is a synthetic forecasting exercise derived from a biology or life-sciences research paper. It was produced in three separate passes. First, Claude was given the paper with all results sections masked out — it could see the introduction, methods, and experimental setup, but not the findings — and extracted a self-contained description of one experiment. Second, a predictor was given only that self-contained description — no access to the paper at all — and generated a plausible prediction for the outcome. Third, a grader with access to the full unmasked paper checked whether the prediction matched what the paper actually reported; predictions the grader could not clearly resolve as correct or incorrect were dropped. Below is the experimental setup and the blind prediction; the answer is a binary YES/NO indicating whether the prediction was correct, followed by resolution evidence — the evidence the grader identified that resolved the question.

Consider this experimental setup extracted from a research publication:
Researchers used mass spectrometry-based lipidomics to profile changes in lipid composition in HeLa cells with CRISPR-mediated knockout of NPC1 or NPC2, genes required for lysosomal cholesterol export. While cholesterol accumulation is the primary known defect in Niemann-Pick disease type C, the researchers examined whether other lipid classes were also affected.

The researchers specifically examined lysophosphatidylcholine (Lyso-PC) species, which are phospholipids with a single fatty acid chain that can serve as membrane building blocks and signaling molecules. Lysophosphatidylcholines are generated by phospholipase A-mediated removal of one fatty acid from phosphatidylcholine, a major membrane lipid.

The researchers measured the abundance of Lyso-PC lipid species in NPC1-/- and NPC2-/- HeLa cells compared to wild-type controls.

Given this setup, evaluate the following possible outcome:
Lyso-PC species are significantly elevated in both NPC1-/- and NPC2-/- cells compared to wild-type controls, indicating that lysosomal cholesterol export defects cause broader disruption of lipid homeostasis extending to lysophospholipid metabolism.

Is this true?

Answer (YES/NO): YES